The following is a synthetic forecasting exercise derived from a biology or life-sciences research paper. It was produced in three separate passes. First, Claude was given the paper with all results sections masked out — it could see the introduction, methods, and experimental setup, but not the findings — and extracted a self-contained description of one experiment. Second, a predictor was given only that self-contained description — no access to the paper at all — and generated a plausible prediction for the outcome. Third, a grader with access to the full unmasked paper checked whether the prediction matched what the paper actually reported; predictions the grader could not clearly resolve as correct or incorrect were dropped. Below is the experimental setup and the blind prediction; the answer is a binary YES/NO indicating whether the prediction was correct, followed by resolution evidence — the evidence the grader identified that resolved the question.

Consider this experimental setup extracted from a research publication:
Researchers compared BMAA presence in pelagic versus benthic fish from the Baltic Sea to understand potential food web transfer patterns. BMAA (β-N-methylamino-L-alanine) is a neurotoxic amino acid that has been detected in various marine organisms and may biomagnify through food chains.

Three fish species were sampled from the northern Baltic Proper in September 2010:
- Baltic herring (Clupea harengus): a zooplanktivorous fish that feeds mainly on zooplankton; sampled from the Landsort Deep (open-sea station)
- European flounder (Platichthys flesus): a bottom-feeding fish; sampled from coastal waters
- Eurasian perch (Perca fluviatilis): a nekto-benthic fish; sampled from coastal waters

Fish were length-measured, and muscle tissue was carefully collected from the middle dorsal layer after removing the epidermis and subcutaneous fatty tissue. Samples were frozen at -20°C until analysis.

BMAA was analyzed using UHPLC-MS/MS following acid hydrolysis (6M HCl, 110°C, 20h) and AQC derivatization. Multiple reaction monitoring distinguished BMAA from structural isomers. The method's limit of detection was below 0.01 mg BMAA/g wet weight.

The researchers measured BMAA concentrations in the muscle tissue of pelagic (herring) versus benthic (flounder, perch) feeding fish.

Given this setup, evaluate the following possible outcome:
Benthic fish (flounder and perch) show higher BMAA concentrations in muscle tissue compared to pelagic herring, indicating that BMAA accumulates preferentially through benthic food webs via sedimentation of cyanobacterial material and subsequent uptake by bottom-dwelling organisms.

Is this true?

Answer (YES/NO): NO